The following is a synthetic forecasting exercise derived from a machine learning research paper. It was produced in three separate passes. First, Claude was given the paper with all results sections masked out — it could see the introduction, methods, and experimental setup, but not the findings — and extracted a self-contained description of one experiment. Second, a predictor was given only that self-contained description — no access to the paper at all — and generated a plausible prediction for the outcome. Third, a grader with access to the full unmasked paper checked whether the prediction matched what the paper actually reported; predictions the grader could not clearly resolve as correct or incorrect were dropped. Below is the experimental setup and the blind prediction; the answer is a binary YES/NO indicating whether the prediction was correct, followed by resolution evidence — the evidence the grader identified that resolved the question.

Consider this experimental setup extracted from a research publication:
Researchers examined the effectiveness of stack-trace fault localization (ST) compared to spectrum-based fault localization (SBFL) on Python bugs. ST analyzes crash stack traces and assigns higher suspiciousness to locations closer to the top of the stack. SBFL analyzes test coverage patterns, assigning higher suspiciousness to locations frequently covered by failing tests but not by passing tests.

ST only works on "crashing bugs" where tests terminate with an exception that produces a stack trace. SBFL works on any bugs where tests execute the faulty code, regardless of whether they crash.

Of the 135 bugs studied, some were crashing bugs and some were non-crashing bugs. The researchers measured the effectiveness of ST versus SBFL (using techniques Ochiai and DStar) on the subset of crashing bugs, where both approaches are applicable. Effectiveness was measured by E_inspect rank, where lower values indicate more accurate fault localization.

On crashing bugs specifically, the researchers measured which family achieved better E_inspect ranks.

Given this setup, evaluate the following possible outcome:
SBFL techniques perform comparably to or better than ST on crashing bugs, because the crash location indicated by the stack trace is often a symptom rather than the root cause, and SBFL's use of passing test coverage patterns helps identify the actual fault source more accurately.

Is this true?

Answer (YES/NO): YES